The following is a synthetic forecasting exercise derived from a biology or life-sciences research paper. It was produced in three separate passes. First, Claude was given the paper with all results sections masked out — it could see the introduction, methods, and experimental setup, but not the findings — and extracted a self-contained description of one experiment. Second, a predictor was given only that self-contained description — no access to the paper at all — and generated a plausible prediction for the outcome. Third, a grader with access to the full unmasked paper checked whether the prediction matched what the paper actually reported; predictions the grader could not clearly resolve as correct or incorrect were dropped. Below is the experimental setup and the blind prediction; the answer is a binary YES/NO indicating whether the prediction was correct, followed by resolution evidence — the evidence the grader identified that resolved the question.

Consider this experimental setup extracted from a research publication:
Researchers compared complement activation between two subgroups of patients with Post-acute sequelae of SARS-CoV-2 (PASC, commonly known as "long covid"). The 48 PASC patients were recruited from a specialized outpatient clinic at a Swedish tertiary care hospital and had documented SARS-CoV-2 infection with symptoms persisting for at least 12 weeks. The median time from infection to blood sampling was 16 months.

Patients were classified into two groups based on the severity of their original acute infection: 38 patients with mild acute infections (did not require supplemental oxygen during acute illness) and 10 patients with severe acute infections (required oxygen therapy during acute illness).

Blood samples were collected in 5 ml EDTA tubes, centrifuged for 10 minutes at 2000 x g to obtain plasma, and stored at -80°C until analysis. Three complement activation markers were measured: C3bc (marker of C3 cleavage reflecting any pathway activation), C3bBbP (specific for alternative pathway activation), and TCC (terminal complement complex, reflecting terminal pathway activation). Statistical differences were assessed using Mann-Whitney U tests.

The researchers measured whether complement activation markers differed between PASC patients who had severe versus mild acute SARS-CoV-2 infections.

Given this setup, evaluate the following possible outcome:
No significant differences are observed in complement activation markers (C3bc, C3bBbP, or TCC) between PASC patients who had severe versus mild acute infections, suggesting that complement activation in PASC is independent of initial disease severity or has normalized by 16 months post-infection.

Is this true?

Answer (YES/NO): NO